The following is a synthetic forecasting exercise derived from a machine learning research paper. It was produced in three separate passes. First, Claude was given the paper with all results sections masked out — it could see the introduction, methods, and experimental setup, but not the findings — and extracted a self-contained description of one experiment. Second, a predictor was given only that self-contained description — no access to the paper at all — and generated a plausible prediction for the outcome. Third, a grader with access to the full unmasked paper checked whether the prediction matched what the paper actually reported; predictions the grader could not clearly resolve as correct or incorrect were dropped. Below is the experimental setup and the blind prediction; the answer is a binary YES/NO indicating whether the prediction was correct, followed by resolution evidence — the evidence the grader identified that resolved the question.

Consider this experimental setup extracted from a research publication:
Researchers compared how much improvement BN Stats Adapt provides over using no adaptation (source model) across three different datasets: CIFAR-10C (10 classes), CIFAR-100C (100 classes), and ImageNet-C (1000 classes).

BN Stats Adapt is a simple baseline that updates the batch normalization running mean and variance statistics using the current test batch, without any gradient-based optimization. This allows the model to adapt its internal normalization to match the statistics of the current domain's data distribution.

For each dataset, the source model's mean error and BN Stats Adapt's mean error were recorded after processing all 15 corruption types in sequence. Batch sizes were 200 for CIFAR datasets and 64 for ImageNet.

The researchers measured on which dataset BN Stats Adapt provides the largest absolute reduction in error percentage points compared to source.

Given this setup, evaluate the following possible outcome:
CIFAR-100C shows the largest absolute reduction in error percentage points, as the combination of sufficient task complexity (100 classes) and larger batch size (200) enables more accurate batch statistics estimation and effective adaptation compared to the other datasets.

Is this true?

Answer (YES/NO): NO